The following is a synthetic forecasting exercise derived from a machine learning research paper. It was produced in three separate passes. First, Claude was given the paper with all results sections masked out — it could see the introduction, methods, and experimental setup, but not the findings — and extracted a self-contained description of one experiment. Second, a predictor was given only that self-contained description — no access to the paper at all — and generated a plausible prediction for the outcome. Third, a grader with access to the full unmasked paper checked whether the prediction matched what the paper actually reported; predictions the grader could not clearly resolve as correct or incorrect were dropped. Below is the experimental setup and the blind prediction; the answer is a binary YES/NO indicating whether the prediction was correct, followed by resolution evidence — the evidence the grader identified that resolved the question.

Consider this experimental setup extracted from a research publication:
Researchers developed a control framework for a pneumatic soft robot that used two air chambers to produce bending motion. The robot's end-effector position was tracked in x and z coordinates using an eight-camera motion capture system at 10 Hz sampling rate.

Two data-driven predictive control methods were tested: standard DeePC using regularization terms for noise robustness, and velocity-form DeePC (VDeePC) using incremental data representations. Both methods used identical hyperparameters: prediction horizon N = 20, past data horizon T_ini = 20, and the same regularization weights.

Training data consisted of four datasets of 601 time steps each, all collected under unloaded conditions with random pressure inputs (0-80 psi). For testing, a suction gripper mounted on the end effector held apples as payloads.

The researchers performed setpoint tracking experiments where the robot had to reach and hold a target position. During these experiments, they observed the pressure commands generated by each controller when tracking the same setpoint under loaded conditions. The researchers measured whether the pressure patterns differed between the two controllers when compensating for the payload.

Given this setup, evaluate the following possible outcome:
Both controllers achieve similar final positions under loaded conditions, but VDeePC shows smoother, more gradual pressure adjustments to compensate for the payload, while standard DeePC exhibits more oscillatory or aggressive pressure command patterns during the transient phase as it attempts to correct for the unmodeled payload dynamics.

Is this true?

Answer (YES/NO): NO